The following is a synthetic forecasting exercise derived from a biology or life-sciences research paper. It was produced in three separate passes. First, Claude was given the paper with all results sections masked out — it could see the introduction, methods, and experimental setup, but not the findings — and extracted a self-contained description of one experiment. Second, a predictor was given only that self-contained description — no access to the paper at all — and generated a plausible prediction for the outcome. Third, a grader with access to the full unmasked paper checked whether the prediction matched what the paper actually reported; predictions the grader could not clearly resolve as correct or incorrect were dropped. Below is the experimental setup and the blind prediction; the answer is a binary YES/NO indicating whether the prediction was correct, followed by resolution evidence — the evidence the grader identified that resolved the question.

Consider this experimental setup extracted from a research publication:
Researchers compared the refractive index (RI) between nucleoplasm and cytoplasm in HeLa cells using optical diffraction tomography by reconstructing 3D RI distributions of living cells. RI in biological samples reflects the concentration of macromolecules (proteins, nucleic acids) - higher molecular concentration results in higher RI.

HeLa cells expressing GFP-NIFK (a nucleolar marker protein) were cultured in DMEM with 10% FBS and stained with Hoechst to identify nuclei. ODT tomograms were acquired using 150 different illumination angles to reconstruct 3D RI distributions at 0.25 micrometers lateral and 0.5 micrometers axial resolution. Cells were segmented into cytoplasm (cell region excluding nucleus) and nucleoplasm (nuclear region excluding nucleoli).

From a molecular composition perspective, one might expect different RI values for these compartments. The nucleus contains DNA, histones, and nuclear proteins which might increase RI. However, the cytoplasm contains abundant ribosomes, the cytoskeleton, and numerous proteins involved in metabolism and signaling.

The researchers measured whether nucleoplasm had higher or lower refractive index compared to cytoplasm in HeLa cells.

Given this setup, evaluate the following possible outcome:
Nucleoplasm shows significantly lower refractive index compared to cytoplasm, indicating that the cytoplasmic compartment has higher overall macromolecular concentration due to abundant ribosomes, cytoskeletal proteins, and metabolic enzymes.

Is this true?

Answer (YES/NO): YES